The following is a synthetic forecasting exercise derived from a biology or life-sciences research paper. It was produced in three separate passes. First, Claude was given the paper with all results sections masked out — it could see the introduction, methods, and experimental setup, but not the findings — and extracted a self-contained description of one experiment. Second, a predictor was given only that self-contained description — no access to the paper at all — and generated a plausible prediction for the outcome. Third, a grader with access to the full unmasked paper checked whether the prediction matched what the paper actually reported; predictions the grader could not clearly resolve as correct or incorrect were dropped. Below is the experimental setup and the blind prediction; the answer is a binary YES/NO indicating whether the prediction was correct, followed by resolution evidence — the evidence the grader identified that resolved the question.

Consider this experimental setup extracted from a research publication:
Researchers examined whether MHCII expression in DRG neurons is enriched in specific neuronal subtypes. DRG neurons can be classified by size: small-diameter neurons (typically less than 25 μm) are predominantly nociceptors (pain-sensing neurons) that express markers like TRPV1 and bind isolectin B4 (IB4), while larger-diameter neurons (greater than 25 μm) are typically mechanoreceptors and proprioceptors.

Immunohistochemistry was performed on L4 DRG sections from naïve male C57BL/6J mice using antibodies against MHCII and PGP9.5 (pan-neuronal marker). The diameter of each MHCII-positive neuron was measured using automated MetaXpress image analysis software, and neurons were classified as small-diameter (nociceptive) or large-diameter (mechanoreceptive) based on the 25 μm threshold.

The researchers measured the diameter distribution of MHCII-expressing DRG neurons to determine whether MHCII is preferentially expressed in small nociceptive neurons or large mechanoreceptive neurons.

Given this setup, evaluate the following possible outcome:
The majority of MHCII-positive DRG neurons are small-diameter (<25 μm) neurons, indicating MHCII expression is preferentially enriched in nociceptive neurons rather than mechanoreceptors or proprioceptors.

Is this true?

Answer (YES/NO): YES